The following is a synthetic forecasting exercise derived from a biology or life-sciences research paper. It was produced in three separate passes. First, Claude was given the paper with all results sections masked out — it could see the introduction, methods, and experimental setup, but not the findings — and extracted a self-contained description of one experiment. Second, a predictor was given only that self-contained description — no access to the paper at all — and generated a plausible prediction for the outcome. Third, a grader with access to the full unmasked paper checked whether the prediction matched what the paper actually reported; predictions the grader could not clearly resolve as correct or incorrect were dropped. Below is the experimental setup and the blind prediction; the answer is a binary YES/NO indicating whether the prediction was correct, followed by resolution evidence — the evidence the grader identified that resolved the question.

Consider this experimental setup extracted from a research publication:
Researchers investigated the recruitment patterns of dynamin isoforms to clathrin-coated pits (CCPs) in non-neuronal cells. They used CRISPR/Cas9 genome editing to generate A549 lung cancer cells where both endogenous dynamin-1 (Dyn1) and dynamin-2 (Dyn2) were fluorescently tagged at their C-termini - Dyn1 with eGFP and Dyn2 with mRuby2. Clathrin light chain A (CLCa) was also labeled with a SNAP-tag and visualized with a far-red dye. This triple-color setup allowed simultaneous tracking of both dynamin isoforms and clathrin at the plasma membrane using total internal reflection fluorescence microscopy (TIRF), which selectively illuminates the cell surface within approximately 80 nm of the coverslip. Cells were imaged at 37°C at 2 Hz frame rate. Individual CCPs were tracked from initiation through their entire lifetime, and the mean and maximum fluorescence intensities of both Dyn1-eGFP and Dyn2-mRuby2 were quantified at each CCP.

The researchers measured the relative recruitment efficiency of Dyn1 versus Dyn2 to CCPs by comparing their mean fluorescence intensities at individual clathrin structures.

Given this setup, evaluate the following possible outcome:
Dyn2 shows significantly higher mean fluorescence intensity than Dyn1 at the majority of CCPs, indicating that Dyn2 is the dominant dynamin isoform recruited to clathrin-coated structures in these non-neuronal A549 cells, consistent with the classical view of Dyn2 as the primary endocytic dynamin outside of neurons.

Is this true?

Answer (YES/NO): YES